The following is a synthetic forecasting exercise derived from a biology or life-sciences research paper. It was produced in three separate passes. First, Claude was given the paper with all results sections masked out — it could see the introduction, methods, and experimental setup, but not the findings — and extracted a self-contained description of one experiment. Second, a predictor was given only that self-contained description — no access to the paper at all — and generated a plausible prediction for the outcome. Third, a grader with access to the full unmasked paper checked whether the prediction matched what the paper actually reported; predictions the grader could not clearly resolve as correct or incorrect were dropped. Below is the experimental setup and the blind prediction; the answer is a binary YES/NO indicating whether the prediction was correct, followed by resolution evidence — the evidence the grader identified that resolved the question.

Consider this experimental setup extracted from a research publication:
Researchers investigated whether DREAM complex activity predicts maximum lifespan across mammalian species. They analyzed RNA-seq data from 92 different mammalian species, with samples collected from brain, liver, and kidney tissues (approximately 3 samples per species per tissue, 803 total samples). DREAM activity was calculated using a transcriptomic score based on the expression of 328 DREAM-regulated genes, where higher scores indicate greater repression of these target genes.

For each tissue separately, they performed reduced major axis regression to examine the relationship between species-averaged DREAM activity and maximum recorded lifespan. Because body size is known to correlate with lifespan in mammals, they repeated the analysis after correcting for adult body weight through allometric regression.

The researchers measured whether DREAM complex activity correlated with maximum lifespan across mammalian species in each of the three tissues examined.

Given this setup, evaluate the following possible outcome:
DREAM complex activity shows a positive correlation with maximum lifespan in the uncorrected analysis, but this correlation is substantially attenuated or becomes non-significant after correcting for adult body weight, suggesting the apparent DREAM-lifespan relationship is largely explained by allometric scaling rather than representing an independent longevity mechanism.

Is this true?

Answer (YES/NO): NO